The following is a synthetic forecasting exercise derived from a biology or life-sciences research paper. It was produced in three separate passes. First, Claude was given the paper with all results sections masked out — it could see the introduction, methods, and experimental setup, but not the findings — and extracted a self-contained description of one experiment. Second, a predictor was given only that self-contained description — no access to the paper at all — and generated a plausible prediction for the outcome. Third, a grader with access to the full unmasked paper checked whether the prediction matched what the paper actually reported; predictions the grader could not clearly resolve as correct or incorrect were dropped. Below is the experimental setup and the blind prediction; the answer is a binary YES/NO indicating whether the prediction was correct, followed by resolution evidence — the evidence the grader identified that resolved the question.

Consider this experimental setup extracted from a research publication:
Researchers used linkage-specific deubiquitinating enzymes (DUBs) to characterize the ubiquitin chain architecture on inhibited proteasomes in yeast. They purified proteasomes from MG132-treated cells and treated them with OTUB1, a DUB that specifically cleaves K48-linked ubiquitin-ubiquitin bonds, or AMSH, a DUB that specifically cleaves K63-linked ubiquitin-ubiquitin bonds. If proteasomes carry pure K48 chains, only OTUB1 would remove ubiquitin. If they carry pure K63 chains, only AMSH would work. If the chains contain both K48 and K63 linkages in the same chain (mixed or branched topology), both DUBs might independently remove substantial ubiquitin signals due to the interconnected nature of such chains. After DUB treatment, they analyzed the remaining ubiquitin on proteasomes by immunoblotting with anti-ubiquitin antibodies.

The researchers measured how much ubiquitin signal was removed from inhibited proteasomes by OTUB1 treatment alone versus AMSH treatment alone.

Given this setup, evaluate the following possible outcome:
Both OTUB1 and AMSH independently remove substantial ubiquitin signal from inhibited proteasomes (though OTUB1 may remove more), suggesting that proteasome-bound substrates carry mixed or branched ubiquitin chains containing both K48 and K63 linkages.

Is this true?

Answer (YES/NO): YES